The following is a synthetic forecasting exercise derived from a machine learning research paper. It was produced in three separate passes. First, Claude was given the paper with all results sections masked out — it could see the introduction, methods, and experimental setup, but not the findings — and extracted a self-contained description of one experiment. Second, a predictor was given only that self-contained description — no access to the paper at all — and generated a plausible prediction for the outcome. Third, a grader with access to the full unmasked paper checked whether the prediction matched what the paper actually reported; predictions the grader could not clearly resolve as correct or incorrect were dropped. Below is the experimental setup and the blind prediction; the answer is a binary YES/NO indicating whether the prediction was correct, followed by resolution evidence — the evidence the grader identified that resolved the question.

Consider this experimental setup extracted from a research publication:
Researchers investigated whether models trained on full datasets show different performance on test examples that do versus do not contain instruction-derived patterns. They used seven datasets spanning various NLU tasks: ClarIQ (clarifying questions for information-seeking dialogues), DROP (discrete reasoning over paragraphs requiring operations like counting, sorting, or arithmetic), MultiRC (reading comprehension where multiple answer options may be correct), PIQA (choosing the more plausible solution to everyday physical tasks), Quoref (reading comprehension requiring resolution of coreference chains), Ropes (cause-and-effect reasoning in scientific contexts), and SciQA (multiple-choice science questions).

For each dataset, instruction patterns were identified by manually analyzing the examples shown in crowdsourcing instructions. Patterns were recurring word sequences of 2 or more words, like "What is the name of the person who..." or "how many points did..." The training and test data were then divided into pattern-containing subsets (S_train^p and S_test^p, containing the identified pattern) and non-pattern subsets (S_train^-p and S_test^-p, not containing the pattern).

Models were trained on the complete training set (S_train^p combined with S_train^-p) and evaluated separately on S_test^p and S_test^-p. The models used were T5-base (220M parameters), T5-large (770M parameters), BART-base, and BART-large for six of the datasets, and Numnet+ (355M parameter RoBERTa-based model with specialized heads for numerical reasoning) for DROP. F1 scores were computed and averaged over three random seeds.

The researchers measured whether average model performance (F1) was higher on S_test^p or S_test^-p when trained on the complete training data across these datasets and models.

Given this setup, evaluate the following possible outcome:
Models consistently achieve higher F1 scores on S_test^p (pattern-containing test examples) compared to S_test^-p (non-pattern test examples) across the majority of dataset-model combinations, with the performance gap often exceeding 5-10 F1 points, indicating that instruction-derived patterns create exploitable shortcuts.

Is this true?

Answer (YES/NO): YES